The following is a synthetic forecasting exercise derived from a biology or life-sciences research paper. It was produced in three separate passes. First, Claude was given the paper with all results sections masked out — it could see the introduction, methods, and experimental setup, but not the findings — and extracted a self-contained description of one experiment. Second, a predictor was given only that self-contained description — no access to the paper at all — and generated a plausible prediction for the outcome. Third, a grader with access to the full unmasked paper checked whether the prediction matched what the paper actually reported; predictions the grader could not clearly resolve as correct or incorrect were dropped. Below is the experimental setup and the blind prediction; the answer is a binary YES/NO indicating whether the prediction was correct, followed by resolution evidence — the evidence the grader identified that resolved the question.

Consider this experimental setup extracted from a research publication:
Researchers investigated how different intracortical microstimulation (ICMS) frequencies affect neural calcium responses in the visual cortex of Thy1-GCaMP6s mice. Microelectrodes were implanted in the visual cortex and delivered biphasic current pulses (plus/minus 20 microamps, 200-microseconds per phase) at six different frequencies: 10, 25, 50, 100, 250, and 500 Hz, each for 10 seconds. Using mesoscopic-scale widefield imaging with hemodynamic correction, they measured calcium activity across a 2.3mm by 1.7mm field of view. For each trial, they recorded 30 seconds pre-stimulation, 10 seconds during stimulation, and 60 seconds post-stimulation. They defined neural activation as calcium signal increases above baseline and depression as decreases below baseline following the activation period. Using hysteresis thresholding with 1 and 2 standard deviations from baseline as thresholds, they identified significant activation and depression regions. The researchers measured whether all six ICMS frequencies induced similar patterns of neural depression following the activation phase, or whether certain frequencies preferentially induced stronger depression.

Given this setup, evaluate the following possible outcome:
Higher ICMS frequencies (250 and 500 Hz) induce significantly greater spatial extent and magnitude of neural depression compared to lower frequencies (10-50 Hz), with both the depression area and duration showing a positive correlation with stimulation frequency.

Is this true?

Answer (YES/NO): NO